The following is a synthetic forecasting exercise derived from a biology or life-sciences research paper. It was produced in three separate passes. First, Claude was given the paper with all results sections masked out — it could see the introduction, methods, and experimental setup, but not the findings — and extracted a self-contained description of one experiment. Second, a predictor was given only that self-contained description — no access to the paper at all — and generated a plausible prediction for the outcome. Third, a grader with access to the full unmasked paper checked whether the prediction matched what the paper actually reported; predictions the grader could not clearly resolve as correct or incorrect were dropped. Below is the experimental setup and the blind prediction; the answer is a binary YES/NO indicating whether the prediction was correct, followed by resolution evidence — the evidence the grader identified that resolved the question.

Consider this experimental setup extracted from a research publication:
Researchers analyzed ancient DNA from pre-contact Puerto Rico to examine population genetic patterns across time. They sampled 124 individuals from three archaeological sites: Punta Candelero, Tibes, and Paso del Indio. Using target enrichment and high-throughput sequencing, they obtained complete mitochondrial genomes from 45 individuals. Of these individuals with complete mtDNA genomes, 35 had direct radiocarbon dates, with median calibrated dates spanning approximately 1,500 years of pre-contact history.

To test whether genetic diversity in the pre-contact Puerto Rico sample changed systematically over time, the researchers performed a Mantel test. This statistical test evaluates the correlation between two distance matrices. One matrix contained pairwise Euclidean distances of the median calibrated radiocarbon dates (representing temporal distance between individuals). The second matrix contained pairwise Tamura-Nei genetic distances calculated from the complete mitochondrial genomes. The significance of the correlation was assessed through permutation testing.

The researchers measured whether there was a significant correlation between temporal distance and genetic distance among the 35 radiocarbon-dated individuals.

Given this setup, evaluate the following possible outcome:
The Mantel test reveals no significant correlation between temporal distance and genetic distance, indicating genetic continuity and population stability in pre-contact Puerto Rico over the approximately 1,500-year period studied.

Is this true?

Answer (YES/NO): YES